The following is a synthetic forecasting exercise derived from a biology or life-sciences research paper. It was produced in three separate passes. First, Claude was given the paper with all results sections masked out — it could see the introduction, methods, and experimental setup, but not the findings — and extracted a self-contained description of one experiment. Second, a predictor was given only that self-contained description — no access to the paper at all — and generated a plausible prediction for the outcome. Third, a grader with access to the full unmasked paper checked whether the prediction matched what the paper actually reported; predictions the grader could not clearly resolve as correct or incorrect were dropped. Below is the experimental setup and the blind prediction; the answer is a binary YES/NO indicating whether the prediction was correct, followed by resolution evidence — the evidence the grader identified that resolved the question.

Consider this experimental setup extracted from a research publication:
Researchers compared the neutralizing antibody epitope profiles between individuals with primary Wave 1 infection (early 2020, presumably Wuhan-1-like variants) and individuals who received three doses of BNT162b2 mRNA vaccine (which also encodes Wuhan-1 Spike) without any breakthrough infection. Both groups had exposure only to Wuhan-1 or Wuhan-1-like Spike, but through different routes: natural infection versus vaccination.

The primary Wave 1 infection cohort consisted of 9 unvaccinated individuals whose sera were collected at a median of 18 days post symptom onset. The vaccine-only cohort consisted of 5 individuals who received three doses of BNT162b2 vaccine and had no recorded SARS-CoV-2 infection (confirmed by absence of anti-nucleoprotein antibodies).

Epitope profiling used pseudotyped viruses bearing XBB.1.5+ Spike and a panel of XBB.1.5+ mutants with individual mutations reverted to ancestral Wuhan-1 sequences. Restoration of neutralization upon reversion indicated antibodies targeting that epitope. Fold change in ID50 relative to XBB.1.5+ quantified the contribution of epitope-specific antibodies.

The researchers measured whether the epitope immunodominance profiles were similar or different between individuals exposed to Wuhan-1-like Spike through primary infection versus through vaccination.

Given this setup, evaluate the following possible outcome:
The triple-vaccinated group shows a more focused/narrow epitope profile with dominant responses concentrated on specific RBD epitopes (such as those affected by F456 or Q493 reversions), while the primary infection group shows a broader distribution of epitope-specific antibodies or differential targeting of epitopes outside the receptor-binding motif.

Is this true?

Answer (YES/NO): NO